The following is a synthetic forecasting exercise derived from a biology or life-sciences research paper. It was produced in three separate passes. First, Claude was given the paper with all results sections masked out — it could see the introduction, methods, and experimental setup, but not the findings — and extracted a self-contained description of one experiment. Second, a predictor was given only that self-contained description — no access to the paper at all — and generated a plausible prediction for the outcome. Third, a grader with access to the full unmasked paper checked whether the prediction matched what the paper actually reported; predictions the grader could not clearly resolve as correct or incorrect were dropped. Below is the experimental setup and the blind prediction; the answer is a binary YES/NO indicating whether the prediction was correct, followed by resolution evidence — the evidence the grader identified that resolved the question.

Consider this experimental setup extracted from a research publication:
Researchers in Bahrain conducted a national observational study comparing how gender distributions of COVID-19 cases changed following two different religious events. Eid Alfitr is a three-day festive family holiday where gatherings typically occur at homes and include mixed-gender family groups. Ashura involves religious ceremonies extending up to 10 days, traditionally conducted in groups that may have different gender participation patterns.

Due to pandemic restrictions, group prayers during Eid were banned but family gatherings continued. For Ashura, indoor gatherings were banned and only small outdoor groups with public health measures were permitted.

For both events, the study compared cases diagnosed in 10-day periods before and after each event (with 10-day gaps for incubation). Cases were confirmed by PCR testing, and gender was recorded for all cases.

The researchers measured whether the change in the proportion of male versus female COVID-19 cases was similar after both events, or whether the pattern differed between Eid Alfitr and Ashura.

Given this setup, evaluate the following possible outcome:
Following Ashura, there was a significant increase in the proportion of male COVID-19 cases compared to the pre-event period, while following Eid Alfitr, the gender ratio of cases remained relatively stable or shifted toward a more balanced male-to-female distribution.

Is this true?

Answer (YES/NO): NO